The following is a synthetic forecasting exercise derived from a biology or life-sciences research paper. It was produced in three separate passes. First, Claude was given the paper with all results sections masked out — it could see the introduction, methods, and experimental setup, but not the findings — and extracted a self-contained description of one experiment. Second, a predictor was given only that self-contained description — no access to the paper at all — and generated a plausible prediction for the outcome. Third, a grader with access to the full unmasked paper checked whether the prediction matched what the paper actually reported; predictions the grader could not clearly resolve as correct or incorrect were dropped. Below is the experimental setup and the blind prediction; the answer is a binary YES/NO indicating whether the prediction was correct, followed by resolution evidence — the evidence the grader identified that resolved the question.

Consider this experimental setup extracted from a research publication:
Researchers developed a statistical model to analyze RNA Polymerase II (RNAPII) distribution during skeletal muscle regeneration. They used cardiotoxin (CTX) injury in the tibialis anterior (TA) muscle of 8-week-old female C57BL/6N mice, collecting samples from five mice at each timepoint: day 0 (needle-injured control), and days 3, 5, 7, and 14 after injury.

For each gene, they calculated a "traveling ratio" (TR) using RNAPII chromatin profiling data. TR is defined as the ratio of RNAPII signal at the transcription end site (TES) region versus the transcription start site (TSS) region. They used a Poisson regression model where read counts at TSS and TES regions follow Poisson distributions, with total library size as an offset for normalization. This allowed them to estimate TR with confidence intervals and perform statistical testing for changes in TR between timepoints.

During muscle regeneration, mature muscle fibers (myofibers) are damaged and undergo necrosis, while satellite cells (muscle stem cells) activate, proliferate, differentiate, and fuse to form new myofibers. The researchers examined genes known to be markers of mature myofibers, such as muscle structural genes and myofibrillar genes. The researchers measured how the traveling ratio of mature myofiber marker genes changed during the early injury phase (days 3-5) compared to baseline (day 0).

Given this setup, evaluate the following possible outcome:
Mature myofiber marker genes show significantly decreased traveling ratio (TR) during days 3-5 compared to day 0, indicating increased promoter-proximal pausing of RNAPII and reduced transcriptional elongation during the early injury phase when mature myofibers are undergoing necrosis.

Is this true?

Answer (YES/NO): NO